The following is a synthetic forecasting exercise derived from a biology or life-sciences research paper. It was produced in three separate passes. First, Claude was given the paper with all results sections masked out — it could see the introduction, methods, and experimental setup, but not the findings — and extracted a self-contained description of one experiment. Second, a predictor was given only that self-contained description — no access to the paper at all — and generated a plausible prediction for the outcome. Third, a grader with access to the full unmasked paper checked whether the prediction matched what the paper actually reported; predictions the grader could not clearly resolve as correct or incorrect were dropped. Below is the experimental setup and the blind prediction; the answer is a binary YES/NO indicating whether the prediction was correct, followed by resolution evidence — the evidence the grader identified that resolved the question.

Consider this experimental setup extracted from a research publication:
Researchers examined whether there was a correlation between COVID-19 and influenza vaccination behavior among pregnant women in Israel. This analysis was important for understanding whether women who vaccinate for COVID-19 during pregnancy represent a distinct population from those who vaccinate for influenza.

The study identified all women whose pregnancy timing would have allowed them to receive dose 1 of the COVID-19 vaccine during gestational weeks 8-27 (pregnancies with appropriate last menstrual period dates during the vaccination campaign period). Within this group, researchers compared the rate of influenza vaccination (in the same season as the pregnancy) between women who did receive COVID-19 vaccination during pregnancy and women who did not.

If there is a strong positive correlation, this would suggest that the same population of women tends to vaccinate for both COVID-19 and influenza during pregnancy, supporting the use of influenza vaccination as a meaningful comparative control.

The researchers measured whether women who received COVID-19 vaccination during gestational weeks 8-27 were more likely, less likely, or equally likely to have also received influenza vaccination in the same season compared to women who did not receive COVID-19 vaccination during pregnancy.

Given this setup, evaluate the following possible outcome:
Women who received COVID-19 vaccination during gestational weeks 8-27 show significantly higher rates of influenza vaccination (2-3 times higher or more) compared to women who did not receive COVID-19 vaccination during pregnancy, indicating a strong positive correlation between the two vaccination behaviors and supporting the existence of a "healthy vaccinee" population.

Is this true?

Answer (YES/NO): YES